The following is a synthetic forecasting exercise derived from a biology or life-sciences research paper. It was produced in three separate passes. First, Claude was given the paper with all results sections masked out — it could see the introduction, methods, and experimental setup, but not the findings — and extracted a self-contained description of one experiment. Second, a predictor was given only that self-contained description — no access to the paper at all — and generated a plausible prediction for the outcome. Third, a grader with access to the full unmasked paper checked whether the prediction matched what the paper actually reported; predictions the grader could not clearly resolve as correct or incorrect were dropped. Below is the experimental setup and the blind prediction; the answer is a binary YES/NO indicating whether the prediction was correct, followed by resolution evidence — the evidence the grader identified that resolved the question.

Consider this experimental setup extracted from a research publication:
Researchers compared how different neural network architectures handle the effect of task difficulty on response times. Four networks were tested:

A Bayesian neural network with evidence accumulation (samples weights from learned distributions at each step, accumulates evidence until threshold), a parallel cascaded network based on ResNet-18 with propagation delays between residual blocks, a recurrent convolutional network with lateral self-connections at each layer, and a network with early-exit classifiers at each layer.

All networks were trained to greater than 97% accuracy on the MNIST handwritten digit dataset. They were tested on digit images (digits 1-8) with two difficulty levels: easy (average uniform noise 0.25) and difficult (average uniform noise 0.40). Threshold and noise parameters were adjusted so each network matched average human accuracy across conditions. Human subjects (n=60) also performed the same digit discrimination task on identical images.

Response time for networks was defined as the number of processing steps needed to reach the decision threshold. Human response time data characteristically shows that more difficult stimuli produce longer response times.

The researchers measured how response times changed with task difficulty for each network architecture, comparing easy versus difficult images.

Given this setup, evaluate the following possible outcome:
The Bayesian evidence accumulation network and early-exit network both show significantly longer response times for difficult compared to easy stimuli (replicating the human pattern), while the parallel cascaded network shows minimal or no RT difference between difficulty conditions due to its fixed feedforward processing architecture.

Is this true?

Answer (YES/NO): NO